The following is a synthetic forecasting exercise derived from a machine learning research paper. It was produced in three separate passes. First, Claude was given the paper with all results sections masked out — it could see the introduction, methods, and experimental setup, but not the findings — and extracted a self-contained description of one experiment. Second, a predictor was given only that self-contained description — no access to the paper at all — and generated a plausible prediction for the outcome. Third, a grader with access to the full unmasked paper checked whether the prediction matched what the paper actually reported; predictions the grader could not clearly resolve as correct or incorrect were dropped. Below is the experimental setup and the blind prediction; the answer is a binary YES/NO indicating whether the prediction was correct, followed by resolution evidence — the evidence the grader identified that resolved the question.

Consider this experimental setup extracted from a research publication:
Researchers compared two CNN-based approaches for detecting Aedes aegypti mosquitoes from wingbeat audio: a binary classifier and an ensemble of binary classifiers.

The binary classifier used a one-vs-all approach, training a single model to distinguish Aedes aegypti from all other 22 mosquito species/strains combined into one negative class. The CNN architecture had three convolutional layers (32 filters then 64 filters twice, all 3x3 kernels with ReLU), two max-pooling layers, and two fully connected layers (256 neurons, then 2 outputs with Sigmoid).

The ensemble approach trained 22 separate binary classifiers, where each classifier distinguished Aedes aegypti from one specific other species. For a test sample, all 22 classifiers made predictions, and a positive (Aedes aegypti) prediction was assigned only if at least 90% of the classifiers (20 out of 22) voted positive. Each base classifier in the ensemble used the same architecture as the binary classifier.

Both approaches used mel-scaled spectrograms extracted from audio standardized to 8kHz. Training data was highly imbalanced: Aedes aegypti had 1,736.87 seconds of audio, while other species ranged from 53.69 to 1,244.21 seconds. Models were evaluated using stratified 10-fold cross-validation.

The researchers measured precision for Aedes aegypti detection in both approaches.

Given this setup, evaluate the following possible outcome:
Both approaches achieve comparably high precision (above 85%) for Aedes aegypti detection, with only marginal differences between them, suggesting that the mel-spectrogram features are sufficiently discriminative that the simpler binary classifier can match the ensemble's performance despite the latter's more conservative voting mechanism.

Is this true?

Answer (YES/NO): NO